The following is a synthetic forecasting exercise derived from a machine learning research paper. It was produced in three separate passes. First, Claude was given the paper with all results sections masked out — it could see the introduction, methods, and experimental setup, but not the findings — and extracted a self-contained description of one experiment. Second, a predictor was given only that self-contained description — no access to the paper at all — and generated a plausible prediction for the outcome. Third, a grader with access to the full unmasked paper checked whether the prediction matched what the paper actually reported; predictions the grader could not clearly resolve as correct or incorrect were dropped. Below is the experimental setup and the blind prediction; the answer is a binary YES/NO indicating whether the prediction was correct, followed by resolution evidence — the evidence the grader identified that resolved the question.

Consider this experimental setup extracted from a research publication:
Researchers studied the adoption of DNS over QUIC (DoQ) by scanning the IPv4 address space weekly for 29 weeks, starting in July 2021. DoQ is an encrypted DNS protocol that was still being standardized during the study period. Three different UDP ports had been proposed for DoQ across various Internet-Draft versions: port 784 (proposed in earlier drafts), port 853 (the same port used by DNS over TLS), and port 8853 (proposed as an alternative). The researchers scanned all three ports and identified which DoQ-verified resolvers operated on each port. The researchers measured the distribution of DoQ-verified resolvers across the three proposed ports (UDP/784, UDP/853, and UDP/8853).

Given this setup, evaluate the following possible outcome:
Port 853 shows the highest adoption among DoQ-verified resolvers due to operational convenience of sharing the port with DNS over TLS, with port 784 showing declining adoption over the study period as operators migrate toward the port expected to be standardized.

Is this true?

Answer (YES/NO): NO